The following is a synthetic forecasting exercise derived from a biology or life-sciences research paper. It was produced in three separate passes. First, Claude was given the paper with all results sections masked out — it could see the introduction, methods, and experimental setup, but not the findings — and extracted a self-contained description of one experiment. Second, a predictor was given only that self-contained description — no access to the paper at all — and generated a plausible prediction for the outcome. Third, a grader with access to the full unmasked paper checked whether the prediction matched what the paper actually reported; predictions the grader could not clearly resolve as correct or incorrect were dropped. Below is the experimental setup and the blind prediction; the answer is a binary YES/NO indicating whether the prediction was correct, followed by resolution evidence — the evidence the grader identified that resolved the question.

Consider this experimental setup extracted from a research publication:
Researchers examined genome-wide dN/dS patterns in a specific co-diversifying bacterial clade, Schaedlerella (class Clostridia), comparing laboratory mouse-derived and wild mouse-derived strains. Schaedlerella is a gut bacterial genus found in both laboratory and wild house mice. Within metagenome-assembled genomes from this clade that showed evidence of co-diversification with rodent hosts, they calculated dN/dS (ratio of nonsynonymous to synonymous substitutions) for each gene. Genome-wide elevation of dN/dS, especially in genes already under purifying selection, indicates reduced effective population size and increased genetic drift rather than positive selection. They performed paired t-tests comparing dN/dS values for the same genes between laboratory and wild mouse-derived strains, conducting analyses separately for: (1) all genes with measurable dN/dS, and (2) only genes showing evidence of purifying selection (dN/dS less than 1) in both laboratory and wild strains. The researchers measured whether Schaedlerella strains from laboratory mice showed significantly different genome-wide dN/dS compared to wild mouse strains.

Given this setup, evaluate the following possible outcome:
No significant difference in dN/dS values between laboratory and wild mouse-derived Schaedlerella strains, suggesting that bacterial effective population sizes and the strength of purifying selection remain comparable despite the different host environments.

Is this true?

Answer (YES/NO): NO